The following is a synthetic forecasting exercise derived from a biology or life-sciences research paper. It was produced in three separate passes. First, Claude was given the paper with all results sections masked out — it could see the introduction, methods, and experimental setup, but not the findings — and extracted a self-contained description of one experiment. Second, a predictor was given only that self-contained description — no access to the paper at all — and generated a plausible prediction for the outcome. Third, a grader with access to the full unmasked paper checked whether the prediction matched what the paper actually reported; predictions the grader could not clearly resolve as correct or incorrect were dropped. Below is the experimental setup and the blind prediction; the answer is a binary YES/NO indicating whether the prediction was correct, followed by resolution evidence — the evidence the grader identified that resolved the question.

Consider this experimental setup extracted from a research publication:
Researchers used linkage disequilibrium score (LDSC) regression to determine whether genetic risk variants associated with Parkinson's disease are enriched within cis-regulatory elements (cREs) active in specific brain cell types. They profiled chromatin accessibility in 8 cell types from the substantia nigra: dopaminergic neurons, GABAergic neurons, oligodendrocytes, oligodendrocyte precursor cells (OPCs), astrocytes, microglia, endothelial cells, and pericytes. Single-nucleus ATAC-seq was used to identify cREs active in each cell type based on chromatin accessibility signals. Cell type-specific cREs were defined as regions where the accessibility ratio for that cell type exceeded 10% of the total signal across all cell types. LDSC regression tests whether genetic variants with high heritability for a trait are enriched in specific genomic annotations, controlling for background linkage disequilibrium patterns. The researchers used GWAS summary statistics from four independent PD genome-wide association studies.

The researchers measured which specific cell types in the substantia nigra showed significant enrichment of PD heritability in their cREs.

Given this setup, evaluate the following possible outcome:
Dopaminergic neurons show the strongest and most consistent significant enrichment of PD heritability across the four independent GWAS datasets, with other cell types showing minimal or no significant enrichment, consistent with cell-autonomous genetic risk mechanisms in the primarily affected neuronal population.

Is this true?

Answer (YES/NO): NO